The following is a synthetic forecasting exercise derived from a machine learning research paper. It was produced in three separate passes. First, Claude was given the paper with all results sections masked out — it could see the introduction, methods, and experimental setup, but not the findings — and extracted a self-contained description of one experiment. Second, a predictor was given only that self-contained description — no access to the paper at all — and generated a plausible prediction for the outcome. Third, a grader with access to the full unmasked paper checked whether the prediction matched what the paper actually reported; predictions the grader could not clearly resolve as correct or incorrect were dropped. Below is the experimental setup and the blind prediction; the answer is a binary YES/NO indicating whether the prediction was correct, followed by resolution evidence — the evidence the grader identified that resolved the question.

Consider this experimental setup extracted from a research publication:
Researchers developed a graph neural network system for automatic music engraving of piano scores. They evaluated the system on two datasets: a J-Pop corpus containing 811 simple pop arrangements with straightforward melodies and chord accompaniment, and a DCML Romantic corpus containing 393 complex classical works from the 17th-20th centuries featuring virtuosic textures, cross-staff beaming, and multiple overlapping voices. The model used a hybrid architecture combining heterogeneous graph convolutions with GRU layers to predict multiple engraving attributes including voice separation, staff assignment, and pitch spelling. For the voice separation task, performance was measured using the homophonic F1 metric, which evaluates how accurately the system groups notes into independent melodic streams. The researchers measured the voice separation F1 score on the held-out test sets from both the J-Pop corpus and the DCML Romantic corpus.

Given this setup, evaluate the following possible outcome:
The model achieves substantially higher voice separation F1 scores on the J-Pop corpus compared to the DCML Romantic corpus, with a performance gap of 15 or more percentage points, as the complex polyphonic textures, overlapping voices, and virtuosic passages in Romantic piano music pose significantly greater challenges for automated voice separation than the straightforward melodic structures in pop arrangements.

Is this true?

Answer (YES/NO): NO